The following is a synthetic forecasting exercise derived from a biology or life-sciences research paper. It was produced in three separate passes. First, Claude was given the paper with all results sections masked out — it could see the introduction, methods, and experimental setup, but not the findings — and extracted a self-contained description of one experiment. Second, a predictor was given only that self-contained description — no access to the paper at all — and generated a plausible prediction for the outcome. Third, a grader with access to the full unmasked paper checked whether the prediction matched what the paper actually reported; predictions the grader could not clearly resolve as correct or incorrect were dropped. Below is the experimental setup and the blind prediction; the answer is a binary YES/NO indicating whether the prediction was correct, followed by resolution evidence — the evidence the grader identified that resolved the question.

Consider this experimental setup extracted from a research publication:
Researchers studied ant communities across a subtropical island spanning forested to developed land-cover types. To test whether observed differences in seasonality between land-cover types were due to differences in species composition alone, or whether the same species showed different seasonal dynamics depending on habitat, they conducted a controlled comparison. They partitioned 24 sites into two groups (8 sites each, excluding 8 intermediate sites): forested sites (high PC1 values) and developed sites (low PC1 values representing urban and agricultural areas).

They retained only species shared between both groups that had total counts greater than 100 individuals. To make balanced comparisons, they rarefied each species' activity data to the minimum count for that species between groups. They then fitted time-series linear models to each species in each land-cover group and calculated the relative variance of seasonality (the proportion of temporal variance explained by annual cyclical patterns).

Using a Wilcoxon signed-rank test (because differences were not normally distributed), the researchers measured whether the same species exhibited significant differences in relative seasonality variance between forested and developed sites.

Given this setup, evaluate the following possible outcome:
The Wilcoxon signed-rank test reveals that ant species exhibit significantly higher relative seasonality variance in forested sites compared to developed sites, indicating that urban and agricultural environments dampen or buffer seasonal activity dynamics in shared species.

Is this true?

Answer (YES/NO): YES